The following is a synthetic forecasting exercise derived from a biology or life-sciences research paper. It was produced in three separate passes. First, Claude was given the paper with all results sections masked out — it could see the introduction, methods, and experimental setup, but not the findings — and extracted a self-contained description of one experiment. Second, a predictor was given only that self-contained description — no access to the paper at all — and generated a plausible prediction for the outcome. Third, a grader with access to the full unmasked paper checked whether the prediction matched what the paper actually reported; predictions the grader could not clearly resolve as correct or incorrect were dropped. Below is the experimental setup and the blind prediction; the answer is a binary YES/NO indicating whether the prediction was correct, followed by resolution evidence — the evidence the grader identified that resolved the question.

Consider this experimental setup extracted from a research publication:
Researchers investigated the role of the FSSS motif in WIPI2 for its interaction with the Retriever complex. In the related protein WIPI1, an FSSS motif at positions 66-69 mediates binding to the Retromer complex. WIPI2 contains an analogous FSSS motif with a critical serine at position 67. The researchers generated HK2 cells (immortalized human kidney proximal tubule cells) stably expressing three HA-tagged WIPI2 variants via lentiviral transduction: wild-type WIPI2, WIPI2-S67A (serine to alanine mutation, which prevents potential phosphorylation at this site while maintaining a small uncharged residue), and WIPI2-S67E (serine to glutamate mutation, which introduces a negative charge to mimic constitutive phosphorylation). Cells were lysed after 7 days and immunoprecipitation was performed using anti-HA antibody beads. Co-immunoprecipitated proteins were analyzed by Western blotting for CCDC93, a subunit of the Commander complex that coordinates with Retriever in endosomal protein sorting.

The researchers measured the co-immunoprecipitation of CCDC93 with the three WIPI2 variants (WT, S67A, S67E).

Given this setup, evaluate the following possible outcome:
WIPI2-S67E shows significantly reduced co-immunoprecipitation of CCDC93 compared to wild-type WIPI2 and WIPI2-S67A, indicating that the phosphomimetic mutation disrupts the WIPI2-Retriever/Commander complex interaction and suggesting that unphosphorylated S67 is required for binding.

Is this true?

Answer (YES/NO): NO